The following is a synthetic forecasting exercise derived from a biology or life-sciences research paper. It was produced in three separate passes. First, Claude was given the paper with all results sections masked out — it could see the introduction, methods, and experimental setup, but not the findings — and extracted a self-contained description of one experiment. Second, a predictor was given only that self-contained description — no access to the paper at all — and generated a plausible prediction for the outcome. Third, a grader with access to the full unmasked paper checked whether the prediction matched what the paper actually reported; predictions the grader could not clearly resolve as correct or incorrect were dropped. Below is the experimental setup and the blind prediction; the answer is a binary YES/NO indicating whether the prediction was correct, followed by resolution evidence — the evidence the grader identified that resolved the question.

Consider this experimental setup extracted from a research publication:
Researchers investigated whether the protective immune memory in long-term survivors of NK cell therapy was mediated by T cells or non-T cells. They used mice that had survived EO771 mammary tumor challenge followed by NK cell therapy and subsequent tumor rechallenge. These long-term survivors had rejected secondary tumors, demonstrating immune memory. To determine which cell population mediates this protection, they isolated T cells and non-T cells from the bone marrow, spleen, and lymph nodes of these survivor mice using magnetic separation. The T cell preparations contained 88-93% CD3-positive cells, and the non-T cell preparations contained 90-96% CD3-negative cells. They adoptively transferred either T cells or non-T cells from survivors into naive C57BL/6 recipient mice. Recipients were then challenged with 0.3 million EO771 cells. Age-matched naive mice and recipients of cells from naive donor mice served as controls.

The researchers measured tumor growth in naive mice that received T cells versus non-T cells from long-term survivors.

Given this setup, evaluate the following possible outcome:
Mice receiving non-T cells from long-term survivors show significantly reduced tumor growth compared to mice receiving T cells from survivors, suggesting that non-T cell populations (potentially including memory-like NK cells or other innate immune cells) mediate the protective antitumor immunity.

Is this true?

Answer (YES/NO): NO